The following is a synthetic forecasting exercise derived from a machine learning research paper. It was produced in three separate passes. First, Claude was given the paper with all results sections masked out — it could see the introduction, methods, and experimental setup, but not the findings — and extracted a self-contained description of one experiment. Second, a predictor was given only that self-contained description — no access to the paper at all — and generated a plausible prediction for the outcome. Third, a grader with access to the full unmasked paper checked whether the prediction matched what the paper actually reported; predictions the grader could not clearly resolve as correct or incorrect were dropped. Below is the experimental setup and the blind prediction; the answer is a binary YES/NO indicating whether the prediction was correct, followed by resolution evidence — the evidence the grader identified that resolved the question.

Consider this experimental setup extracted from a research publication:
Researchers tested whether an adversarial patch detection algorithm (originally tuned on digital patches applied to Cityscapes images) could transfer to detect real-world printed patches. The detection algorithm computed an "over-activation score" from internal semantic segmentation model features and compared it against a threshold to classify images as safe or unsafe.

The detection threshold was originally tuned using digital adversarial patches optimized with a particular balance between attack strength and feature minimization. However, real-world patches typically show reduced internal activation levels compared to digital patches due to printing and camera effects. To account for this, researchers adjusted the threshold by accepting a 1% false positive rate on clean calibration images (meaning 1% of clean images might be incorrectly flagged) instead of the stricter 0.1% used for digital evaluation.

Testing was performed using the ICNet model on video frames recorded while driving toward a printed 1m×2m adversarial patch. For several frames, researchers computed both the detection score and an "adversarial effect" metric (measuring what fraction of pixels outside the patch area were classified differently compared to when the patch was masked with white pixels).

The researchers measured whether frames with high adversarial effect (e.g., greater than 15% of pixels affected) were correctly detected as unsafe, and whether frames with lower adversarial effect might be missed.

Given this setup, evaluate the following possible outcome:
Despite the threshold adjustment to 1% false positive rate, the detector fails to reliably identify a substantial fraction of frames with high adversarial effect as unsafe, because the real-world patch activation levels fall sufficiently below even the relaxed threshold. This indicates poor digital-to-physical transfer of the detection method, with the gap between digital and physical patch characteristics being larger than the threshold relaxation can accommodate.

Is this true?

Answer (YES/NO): NO